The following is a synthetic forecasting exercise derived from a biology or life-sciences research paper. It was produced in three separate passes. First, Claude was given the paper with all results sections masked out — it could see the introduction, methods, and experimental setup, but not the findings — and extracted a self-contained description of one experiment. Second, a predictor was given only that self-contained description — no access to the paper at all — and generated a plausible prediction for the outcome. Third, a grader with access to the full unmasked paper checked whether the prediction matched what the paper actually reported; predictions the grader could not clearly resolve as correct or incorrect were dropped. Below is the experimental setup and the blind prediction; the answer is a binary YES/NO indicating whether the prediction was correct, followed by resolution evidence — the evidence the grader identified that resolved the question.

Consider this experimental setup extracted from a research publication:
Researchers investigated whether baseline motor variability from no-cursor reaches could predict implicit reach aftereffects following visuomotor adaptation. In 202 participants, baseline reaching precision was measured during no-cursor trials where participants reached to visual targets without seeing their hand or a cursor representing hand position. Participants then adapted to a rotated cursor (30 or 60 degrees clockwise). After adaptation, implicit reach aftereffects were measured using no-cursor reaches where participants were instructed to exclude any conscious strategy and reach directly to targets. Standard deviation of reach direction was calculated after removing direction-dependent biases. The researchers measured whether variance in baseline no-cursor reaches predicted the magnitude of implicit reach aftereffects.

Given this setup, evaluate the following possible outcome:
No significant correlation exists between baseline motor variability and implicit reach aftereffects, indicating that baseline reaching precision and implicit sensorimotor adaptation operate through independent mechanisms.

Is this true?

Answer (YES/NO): YES